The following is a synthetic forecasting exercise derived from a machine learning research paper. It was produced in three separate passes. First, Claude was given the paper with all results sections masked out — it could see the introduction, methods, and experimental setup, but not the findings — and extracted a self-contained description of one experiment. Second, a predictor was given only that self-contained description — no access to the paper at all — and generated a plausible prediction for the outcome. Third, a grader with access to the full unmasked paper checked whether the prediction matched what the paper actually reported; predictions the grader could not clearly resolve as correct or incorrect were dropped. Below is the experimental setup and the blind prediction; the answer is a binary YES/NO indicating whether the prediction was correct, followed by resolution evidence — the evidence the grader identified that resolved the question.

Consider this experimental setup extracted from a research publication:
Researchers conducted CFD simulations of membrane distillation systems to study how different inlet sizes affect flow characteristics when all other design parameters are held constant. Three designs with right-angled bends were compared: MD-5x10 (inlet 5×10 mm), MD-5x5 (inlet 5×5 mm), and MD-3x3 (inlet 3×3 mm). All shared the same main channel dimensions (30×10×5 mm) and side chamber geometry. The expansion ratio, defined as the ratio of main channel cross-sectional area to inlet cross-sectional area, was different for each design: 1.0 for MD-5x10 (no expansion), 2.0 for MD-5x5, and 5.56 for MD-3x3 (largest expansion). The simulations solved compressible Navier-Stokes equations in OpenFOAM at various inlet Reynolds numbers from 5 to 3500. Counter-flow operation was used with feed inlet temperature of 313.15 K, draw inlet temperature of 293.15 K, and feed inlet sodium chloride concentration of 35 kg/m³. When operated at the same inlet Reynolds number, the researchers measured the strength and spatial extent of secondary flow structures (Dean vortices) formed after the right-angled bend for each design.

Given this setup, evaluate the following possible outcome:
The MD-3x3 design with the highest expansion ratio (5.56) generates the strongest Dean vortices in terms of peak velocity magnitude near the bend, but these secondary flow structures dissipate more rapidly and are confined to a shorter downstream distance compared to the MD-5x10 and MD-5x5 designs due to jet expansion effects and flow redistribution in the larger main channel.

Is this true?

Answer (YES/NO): NO